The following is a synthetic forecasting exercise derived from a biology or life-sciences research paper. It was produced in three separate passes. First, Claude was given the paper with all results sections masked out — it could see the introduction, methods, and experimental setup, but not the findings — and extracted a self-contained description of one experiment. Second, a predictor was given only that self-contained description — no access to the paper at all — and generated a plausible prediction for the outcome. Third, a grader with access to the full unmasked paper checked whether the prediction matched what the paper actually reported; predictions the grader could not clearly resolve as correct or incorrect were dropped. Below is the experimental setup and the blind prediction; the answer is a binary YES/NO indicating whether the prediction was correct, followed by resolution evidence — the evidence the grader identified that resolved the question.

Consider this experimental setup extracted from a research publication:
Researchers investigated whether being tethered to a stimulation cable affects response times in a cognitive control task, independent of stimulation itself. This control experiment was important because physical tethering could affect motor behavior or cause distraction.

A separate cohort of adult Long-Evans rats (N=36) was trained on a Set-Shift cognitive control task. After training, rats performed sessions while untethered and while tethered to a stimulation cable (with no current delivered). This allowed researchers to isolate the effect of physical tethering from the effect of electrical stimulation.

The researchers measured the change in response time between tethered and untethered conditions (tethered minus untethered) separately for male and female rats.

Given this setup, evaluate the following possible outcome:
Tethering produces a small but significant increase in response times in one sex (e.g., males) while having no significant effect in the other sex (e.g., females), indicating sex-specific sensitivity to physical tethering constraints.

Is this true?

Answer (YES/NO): NO